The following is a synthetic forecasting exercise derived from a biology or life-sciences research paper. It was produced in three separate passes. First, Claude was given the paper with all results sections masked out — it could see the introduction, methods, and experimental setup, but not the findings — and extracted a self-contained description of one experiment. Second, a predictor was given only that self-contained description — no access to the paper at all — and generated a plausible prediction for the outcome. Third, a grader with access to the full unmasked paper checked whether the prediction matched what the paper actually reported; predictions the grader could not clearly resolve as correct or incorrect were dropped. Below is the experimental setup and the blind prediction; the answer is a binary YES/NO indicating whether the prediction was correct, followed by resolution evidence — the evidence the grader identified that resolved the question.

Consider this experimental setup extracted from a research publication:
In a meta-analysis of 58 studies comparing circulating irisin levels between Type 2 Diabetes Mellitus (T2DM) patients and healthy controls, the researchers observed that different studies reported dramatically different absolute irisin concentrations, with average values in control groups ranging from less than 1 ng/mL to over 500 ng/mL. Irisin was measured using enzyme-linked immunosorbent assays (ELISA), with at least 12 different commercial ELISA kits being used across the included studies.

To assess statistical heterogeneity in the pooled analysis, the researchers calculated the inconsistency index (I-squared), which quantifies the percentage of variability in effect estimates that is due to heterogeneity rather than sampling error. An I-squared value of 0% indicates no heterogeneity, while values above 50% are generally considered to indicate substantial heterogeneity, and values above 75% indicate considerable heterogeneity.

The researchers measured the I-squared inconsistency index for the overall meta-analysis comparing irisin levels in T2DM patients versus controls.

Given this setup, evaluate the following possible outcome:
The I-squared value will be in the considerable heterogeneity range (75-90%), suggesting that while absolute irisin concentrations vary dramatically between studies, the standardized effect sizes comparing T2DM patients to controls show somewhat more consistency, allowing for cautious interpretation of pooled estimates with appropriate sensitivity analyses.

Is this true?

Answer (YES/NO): NO